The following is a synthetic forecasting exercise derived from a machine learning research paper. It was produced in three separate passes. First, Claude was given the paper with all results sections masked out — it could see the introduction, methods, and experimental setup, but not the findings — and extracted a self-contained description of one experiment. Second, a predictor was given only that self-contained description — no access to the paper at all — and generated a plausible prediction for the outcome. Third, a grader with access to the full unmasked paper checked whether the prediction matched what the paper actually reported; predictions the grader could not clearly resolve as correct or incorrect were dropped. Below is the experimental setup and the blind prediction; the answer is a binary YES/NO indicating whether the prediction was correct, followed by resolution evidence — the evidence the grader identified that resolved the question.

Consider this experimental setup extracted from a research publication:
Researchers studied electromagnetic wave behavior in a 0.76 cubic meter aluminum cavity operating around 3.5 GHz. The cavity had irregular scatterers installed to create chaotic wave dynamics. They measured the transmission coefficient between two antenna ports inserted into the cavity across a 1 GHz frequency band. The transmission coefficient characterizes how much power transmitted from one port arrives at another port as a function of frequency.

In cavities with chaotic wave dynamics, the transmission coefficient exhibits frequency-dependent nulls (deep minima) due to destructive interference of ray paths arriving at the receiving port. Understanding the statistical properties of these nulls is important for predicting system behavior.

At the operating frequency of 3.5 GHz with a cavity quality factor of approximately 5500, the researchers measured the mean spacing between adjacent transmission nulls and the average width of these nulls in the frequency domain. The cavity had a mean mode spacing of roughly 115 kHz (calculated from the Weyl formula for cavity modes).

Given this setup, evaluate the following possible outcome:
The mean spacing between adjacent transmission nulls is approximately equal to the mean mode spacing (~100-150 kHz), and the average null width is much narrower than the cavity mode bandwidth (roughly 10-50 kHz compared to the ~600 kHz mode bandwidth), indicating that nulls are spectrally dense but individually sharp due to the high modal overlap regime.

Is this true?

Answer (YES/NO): NO